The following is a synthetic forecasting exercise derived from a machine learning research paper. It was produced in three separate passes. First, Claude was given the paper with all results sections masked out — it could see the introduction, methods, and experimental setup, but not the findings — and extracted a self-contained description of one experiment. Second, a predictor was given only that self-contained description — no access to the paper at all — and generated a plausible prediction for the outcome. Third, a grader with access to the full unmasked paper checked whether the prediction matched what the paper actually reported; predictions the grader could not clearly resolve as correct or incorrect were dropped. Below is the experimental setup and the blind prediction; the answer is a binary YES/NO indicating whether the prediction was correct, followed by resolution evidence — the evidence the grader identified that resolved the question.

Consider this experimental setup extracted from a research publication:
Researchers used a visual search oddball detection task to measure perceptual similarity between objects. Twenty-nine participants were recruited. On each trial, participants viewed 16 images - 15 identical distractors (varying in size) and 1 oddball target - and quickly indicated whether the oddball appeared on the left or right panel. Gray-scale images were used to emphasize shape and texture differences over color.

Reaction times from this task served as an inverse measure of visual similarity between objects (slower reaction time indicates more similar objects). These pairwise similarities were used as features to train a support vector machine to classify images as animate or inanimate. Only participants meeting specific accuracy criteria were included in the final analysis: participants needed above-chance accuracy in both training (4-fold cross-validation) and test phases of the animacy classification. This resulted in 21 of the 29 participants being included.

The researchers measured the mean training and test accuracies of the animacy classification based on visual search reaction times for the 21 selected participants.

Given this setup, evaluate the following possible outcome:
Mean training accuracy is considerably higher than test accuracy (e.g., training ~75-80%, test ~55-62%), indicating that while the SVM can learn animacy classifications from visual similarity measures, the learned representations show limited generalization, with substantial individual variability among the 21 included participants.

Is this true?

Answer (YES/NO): NO